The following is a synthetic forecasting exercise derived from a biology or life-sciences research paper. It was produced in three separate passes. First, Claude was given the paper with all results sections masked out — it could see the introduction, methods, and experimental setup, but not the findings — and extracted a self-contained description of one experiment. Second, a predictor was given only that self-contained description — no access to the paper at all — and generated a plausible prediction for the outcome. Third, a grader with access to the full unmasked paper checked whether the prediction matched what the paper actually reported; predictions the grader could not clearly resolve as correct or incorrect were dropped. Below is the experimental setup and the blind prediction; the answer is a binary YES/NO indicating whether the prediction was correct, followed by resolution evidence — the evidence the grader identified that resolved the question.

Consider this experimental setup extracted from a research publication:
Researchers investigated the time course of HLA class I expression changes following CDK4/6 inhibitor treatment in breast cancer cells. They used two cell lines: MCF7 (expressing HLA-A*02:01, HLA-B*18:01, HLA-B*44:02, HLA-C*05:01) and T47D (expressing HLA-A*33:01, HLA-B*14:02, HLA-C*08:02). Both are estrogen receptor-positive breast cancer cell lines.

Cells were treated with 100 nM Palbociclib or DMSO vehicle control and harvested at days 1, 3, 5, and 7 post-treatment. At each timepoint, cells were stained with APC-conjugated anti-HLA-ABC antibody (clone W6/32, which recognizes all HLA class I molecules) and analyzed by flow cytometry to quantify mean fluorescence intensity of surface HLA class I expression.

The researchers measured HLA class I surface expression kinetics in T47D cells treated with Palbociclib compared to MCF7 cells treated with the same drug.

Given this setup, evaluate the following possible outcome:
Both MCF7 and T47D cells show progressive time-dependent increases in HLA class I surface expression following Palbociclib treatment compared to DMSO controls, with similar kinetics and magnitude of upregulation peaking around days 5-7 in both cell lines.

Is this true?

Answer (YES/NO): NO